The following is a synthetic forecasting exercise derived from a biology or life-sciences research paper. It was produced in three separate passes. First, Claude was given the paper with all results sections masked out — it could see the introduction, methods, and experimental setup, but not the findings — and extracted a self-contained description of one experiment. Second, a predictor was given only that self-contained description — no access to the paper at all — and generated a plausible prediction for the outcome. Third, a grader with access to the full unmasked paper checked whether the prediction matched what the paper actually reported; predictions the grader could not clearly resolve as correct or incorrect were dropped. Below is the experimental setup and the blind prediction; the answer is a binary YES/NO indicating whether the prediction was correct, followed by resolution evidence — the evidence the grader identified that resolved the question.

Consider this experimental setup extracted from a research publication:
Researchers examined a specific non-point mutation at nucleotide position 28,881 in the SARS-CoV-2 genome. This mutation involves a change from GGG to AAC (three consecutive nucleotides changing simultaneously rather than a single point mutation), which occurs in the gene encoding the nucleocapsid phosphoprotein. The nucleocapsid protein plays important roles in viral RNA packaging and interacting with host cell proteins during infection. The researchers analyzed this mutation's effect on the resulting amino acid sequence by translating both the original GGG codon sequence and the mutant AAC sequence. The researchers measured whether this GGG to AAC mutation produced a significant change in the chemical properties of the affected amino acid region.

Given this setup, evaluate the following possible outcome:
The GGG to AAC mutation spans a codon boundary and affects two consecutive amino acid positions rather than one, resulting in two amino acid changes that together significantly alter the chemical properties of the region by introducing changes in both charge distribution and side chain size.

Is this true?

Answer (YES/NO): YES